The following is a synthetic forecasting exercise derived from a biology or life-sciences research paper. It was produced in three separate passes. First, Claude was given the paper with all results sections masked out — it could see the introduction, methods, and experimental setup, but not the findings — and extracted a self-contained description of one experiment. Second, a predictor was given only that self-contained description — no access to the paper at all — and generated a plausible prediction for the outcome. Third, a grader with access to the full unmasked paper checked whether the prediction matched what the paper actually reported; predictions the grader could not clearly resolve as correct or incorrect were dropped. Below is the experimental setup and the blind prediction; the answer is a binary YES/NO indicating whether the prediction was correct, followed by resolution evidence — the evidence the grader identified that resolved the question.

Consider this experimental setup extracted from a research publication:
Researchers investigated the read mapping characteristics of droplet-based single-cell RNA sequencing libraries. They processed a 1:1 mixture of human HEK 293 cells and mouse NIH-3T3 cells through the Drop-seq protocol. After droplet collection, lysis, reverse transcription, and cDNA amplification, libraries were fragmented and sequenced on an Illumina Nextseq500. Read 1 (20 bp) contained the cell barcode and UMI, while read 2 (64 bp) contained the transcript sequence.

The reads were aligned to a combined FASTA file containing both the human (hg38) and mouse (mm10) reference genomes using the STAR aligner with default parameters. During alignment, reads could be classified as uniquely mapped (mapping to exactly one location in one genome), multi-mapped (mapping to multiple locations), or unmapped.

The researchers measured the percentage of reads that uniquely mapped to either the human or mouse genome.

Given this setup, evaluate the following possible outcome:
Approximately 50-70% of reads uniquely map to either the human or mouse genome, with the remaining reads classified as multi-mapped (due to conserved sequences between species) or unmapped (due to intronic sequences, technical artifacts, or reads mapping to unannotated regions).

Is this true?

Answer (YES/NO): YES